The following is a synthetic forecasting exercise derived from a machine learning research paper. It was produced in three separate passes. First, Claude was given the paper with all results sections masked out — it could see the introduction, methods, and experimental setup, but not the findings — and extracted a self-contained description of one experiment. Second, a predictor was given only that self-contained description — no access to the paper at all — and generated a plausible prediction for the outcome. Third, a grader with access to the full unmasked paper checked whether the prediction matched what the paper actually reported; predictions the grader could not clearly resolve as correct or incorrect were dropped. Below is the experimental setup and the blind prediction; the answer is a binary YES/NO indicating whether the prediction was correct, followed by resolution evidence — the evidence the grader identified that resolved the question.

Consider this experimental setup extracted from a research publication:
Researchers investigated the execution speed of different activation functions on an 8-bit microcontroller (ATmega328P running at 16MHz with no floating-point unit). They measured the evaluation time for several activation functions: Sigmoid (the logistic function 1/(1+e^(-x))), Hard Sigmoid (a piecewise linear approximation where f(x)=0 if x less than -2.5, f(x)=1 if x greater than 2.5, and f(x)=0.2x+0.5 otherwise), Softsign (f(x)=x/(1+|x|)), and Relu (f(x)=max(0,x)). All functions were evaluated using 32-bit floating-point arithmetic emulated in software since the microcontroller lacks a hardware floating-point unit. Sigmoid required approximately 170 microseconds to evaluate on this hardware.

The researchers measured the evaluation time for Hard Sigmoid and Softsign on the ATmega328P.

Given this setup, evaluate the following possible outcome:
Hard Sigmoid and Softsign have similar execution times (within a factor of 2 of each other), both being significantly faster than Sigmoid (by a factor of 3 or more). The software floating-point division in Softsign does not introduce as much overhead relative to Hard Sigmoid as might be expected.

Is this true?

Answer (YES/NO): NO